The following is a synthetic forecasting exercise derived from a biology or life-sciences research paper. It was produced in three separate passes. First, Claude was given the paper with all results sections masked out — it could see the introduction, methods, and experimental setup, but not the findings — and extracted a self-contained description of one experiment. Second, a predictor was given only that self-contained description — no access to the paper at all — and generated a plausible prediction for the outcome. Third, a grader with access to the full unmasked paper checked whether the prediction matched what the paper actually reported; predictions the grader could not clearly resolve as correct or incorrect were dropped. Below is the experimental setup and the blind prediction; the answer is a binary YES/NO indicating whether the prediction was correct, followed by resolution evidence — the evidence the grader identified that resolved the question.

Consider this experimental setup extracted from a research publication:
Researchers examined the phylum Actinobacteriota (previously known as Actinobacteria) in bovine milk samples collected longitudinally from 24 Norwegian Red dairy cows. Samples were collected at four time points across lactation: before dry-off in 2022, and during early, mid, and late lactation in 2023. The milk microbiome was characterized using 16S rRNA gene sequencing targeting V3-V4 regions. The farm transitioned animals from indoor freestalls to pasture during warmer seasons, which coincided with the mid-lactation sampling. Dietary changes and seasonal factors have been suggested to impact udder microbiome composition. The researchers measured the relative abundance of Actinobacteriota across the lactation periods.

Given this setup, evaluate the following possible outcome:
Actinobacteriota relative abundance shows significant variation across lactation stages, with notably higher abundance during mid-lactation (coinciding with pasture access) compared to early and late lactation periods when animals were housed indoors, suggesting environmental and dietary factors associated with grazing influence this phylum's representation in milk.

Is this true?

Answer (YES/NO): NO